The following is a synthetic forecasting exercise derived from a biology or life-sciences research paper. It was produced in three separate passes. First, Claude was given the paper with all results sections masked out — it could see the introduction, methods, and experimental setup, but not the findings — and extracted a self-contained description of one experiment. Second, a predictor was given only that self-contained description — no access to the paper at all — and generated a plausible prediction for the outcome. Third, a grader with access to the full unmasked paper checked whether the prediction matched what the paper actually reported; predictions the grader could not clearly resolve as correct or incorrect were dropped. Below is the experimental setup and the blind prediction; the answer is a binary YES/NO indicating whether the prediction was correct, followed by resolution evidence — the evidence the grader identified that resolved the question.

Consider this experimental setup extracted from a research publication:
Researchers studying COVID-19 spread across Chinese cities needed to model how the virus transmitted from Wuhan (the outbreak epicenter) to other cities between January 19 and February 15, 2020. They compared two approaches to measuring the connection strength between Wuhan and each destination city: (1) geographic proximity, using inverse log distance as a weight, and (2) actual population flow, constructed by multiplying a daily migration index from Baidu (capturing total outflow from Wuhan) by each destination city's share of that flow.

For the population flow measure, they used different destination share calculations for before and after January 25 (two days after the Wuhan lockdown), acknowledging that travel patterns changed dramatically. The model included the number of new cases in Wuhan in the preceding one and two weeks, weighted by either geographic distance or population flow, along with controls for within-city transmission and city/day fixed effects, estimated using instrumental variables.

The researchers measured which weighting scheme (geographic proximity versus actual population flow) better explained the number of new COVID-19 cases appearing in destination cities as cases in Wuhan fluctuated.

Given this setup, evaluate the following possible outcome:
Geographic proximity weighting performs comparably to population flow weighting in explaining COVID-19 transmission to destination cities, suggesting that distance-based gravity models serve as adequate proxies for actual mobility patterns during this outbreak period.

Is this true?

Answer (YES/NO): NO